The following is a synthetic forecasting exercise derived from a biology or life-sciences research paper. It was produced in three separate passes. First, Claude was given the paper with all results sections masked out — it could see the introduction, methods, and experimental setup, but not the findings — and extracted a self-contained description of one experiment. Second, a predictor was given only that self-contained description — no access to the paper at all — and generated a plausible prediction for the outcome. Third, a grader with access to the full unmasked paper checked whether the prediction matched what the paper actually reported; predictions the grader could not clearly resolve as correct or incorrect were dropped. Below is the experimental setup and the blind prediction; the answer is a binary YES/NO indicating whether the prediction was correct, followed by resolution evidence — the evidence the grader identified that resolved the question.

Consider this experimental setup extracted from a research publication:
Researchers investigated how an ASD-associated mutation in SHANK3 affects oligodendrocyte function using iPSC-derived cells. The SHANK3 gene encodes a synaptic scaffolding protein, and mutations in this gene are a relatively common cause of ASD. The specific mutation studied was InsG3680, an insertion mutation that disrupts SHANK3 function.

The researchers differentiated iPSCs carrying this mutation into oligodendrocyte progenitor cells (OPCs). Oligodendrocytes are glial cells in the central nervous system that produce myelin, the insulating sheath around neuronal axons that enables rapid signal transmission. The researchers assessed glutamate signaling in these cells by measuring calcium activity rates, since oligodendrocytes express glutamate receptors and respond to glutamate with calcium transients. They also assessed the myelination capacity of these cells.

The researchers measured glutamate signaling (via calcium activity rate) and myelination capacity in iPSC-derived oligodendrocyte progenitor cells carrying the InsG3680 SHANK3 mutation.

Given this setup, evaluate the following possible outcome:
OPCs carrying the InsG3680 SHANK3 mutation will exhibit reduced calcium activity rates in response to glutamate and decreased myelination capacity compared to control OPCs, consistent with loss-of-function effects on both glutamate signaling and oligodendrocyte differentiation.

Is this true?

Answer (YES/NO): YES